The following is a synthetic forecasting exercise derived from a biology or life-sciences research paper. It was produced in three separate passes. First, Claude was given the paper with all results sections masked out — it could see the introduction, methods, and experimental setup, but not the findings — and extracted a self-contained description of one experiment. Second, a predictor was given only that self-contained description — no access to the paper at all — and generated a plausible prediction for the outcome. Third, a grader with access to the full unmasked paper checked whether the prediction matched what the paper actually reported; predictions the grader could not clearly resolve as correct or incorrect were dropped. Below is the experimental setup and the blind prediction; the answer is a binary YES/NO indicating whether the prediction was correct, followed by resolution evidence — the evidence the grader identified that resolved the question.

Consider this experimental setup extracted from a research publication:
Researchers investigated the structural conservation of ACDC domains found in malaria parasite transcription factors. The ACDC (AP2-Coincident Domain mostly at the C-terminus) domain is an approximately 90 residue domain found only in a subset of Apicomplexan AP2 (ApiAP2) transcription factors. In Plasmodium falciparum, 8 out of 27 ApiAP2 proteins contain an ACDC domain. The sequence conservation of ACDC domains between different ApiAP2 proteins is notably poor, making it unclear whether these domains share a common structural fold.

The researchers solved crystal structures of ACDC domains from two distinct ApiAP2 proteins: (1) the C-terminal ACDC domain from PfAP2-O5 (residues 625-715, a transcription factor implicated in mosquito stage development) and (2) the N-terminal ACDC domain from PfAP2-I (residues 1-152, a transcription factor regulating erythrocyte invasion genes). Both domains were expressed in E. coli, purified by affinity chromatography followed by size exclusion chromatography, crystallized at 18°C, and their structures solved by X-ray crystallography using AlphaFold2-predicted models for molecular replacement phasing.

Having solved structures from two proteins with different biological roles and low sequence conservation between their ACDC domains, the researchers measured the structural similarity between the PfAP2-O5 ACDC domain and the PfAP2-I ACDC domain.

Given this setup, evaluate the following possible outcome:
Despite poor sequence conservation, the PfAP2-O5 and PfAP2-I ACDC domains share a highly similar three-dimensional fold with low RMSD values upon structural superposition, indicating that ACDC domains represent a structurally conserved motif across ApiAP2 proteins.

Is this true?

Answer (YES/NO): YES